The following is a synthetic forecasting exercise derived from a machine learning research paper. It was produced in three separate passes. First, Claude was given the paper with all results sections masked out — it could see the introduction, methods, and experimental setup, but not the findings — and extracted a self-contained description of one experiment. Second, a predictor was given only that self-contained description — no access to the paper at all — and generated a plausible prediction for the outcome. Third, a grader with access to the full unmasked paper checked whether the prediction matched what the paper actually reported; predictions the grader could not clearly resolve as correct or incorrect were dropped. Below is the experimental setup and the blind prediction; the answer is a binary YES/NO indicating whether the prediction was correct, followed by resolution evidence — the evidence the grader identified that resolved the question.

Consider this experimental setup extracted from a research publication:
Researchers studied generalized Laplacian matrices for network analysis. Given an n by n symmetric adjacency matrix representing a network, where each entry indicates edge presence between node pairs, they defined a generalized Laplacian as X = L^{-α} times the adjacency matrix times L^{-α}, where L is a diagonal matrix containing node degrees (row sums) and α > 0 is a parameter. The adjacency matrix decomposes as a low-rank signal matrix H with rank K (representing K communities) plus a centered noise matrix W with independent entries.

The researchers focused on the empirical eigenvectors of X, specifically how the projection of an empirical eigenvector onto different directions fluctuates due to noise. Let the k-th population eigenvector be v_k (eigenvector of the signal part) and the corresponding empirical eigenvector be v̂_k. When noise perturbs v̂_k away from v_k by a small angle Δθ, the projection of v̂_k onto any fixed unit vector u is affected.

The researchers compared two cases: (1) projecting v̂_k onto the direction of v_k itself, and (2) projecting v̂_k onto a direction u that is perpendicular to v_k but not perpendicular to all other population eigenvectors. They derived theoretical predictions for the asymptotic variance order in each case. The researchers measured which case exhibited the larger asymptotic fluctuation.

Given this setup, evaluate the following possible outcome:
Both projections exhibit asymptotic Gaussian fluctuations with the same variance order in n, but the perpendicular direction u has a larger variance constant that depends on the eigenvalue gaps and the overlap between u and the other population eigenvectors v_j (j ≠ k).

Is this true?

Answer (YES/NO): NO